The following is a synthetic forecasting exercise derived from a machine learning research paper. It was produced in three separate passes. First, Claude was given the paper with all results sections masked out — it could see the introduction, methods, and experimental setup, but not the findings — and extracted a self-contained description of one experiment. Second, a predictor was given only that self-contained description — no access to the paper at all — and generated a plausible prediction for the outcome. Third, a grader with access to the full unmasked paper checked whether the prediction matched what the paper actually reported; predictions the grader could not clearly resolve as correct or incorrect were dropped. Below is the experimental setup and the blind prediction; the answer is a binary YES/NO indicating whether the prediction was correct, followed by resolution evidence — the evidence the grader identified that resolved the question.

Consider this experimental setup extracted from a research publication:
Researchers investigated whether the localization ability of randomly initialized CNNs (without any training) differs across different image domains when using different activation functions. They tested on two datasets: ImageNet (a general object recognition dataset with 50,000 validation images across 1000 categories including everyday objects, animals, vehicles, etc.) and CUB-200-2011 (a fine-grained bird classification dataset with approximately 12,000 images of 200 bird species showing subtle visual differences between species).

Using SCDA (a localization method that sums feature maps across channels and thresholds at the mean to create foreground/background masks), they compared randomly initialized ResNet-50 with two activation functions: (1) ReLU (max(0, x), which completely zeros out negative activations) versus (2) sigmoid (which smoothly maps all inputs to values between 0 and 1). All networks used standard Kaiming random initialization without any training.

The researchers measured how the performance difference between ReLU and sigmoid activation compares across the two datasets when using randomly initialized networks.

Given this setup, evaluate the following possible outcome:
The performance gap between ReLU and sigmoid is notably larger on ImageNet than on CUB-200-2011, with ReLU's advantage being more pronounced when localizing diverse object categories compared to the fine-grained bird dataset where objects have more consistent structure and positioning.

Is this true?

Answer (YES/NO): NO